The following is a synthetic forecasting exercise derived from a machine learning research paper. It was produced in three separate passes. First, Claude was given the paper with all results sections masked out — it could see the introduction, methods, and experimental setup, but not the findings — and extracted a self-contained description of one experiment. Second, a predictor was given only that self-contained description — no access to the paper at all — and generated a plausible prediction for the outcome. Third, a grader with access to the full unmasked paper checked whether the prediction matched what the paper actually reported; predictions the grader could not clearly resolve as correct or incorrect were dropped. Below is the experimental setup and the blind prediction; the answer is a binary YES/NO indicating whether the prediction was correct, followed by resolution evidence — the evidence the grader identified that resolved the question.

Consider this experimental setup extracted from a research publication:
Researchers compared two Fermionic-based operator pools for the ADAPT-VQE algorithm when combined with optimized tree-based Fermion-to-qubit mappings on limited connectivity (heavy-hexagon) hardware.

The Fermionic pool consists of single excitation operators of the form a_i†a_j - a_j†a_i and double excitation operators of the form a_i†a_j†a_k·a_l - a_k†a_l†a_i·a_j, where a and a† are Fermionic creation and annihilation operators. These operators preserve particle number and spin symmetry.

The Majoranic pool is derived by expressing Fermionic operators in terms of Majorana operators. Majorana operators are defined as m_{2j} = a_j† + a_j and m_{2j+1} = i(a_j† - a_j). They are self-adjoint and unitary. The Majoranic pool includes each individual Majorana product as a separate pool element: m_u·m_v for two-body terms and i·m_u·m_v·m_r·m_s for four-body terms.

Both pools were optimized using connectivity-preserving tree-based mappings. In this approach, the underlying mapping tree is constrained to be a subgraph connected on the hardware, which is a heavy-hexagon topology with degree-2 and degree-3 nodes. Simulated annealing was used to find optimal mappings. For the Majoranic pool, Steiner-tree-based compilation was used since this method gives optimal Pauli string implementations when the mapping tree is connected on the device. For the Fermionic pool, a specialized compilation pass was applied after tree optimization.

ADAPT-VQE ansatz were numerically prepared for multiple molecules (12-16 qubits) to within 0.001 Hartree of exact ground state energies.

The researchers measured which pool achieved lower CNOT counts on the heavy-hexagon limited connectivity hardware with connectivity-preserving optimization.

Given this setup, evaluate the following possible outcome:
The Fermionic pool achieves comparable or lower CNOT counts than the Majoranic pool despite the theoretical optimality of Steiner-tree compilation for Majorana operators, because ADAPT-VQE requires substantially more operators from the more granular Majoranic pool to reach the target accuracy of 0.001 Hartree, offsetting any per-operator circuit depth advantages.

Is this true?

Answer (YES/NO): NO